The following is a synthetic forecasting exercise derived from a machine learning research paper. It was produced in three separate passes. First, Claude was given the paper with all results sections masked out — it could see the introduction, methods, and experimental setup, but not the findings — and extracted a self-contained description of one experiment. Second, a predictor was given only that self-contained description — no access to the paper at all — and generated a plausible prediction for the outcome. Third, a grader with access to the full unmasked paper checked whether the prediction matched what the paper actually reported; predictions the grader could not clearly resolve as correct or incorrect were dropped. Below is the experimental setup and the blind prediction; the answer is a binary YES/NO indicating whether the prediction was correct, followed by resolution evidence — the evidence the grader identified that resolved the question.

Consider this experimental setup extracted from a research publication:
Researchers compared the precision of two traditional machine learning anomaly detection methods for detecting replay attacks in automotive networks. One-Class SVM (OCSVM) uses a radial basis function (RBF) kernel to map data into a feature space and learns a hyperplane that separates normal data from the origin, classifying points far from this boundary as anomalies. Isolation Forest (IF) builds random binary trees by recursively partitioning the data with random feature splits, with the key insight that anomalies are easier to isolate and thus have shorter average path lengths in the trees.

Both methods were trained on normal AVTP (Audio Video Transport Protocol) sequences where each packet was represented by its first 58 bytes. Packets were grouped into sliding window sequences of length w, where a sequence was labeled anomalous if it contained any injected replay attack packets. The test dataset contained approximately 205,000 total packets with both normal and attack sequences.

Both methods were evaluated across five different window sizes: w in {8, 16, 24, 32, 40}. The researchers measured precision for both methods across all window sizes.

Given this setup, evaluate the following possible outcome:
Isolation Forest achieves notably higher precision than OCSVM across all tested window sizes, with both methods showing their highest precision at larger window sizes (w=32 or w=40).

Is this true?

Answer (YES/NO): NO